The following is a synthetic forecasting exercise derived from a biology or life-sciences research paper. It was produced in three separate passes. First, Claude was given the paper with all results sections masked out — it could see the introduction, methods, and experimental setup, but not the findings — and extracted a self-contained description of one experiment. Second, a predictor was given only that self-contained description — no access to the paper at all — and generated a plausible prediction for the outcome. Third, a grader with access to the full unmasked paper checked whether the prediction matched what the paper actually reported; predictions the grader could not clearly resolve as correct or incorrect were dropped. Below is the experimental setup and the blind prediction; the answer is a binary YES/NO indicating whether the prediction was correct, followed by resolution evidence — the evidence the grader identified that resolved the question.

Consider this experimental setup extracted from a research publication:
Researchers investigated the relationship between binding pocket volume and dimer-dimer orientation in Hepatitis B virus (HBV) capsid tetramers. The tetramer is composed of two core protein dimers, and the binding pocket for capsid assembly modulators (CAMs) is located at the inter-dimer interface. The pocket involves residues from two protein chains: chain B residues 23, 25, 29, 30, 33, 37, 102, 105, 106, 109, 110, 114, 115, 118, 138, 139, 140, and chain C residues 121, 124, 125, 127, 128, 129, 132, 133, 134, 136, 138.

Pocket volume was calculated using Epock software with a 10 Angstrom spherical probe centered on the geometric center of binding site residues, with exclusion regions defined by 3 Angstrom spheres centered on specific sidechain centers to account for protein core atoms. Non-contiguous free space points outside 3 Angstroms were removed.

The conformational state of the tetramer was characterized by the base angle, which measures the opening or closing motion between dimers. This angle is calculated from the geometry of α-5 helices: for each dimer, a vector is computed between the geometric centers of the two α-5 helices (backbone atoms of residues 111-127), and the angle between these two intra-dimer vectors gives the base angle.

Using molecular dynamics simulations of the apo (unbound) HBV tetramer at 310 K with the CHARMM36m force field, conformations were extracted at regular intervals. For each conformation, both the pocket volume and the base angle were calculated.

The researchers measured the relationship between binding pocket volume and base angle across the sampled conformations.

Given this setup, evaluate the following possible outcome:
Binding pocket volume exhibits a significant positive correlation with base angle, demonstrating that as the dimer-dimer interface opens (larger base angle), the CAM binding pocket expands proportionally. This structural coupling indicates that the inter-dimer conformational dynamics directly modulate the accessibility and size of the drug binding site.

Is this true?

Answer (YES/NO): NO